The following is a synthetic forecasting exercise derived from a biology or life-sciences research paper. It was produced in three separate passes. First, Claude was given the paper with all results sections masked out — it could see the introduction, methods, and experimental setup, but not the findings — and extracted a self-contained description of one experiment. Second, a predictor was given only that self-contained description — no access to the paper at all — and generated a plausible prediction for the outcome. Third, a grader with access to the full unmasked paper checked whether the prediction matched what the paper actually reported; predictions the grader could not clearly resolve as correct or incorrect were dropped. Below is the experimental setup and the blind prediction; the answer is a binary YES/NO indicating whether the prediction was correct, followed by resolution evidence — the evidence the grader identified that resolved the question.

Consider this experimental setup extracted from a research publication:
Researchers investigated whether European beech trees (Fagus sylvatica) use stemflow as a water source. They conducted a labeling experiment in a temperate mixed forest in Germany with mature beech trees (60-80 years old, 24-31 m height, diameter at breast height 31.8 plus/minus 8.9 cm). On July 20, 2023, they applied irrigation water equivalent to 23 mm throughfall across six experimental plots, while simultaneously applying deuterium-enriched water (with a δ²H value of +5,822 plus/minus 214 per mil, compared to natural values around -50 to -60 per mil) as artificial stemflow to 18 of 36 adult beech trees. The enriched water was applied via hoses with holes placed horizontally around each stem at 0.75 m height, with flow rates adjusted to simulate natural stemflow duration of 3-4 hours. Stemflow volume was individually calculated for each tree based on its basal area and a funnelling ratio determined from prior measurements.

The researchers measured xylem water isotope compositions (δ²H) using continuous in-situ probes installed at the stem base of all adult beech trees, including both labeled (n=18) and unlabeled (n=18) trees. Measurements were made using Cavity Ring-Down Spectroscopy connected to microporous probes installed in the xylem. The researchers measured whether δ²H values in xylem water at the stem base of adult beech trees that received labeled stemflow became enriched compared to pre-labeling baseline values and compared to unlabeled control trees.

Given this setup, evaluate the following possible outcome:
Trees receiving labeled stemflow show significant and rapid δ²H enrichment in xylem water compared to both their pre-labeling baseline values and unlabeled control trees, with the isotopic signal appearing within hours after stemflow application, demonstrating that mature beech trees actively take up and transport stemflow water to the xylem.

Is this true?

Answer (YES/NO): NO